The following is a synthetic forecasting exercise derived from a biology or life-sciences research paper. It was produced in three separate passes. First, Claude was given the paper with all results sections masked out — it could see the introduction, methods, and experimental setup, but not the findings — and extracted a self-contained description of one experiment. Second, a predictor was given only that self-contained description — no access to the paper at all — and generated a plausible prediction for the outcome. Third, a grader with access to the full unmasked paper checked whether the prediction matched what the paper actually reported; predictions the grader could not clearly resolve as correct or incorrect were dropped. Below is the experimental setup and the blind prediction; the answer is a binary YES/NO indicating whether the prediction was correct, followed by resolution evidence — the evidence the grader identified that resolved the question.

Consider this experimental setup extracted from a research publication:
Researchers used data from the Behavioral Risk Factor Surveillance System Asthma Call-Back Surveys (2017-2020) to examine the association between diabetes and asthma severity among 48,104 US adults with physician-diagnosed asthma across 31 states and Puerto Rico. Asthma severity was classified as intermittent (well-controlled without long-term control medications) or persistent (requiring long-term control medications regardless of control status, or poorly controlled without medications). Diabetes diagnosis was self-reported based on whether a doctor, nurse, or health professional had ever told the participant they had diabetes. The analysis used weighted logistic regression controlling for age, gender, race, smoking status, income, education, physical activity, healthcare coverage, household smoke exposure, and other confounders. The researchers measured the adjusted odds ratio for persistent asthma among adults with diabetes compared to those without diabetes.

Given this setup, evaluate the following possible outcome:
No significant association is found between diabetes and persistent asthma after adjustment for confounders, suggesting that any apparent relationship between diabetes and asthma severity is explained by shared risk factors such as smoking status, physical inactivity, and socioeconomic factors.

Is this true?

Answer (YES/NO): YES